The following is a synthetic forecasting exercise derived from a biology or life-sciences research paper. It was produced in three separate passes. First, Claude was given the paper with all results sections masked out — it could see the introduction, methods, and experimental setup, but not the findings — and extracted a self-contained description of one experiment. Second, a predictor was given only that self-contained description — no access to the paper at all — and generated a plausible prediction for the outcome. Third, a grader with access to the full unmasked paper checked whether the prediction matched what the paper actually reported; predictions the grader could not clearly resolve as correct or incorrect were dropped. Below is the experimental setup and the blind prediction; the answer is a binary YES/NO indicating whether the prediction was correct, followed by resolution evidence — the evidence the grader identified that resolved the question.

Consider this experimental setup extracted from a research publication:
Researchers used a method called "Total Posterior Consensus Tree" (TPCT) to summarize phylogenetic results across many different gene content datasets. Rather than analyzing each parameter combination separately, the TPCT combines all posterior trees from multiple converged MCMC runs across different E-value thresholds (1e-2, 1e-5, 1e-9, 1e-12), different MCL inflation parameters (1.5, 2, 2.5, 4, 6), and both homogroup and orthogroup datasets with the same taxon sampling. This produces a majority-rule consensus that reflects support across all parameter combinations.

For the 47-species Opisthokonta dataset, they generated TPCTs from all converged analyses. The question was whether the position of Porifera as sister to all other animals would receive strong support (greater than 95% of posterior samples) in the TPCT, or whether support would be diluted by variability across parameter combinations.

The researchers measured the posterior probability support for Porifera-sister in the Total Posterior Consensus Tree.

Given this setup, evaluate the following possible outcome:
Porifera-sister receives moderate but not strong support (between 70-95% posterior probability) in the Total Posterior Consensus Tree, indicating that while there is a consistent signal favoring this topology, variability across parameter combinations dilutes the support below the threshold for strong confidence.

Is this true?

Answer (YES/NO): NO